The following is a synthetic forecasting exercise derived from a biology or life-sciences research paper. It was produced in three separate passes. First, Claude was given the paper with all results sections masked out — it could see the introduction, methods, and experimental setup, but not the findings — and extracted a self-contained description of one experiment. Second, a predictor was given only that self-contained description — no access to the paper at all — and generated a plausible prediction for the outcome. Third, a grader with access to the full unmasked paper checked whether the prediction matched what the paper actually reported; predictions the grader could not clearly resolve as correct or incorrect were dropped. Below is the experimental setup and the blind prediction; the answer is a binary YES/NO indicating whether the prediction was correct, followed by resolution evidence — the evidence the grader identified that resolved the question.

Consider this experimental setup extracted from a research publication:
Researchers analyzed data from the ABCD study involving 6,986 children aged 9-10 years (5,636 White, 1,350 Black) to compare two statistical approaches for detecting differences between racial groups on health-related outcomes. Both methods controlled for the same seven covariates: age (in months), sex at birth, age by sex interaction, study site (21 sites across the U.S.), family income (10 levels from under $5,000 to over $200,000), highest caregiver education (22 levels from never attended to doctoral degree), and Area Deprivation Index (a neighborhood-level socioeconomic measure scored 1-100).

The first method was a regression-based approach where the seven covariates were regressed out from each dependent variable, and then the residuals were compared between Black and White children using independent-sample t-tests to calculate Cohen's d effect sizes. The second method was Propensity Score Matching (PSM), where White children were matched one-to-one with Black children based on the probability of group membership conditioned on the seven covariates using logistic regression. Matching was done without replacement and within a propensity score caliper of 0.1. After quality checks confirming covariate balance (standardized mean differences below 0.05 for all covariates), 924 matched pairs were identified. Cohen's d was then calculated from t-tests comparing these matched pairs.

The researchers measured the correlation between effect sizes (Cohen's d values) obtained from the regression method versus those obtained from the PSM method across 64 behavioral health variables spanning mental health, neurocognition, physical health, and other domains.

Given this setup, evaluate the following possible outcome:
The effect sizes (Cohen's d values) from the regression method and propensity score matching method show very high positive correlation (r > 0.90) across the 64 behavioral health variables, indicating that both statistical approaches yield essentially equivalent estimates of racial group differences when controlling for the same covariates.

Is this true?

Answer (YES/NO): NO